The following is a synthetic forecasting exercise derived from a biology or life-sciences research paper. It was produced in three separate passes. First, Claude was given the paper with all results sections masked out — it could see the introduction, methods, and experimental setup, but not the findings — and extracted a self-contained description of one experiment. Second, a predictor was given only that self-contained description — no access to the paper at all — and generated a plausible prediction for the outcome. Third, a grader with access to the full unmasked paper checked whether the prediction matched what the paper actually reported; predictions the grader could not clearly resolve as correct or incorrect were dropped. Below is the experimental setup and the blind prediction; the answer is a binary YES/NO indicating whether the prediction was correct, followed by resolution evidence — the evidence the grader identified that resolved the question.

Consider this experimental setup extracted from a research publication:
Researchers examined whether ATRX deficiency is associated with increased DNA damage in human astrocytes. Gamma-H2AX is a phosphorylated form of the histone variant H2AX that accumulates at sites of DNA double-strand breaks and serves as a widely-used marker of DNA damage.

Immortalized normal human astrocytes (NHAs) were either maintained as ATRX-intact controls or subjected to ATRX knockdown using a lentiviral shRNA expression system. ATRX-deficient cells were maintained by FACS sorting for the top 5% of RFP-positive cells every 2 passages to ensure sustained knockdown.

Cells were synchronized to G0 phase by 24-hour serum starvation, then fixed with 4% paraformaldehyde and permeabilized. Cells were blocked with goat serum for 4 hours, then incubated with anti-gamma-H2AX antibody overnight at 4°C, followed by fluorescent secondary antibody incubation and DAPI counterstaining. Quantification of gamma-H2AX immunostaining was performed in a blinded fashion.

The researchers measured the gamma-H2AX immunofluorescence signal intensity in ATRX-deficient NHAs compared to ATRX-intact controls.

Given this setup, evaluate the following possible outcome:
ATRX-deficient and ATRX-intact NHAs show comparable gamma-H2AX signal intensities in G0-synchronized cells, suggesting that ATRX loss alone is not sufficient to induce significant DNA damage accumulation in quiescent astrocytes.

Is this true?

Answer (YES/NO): NO